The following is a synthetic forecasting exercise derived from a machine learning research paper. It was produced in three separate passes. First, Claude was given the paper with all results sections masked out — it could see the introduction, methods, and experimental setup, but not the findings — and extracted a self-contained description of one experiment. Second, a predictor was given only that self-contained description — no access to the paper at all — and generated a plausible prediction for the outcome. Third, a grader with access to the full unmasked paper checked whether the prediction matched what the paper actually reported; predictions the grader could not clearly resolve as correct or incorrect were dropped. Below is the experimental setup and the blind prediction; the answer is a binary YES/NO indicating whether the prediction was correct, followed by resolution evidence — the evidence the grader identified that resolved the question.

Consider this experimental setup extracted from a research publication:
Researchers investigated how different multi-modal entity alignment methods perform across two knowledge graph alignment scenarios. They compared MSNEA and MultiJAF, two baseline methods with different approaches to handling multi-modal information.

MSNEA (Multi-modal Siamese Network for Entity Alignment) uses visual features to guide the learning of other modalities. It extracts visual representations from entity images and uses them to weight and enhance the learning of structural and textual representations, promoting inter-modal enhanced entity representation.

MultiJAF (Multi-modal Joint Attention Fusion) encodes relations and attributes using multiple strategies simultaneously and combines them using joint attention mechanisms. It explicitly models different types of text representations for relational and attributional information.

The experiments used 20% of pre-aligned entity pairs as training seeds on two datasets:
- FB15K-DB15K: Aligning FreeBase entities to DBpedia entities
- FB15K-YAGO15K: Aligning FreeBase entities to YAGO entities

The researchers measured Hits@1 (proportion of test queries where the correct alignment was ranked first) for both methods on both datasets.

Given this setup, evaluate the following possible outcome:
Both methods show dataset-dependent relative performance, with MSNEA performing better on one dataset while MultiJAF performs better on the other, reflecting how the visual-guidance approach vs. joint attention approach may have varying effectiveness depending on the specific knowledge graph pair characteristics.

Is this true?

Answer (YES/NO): YES